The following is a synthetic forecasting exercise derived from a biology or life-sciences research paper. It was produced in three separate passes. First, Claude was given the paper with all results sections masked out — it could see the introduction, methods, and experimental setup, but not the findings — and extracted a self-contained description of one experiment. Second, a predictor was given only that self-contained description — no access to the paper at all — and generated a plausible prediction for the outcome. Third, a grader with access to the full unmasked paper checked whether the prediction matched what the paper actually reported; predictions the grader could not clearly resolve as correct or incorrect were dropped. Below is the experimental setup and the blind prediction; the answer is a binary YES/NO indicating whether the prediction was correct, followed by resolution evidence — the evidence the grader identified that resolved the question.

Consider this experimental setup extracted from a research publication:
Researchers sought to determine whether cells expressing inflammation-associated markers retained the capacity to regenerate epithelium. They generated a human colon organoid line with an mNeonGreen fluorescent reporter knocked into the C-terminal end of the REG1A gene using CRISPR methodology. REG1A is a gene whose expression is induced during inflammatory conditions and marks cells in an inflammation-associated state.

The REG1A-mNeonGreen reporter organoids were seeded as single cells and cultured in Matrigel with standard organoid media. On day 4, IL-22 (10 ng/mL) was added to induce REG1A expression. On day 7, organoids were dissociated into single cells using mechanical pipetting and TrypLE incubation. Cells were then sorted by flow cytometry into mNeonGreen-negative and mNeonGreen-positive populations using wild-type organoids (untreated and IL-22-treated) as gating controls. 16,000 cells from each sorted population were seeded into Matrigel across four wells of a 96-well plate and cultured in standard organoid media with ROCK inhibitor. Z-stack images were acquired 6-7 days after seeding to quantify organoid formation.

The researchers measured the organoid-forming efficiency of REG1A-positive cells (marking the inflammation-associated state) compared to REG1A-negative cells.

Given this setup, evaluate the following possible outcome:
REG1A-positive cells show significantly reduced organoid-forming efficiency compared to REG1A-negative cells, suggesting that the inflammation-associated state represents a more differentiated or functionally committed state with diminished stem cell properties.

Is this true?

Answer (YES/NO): NO